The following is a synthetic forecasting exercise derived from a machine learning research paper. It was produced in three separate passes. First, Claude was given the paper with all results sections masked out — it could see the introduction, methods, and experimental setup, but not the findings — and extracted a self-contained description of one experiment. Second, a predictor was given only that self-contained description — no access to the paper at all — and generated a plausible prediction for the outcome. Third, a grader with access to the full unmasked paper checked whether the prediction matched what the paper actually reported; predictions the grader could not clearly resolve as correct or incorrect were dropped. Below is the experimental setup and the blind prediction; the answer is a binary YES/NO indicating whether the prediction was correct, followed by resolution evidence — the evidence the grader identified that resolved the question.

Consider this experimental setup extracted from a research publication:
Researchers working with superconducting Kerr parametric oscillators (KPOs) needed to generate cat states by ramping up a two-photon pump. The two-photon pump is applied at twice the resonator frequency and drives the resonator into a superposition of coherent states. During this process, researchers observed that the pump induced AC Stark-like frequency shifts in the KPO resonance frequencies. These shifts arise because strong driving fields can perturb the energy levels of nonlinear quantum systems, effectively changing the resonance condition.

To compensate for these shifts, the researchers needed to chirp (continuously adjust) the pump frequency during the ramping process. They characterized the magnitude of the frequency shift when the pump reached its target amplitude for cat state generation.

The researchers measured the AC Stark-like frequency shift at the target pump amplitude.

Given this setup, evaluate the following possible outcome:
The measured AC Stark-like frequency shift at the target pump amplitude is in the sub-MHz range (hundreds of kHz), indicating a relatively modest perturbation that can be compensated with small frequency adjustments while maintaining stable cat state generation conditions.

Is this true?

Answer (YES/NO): NO